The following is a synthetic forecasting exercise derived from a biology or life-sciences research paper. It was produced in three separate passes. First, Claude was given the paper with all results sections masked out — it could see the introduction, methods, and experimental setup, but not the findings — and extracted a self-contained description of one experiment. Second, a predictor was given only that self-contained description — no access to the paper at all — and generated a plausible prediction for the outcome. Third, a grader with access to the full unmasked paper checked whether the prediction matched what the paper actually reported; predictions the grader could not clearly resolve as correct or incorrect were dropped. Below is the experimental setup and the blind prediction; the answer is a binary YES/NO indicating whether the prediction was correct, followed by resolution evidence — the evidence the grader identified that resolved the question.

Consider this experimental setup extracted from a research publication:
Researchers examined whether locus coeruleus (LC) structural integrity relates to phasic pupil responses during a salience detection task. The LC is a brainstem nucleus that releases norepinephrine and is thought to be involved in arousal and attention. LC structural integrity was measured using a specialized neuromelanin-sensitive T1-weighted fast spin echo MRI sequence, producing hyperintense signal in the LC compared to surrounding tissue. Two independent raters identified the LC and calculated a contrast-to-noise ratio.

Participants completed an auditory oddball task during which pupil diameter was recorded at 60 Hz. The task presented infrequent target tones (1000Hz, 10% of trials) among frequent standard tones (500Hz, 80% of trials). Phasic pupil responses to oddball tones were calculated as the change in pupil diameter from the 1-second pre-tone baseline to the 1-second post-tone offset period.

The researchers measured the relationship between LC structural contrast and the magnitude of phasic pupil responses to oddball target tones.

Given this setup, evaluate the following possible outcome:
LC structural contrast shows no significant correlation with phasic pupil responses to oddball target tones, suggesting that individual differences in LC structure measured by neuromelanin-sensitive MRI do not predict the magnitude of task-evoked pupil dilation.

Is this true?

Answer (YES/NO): NO